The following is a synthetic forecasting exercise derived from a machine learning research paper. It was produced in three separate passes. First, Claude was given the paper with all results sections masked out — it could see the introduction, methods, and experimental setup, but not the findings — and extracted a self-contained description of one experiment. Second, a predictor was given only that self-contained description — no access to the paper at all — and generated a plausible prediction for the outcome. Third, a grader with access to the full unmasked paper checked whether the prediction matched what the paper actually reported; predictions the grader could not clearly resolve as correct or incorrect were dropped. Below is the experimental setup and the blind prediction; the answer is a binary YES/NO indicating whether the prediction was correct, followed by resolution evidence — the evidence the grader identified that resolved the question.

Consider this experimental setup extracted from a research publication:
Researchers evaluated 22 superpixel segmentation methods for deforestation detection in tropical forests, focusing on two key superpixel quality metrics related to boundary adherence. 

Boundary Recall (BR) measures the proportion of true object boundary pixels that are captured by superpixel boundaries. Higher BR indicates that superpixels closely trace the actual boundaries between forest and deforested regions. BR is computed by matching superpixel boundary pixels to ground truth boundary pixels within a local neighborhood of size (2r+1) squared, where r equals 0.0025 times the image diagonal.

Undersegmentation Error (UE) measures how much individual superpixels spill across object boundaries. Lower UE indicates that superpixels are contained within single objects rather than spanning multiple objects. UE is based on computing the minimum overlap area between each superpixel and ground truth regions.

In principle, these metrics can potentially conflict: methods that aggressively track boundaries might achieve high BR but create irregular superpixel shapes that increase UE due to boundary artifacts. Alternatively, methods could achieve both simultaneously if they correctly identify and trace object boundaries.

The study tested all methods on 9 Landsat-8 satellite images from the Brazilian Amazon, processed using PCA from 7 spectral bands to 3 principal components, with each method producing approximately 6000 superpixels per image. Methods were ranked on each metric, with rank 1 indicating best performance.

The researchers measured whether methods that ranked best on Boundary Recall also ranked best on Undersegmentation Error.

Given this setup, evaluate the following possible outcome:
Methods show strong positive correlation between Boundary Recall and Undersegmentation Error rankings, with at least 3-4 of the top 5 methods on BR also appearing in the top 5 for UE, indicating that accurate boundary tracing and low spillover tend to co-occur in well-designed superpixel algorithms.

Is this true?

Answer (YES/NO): NO